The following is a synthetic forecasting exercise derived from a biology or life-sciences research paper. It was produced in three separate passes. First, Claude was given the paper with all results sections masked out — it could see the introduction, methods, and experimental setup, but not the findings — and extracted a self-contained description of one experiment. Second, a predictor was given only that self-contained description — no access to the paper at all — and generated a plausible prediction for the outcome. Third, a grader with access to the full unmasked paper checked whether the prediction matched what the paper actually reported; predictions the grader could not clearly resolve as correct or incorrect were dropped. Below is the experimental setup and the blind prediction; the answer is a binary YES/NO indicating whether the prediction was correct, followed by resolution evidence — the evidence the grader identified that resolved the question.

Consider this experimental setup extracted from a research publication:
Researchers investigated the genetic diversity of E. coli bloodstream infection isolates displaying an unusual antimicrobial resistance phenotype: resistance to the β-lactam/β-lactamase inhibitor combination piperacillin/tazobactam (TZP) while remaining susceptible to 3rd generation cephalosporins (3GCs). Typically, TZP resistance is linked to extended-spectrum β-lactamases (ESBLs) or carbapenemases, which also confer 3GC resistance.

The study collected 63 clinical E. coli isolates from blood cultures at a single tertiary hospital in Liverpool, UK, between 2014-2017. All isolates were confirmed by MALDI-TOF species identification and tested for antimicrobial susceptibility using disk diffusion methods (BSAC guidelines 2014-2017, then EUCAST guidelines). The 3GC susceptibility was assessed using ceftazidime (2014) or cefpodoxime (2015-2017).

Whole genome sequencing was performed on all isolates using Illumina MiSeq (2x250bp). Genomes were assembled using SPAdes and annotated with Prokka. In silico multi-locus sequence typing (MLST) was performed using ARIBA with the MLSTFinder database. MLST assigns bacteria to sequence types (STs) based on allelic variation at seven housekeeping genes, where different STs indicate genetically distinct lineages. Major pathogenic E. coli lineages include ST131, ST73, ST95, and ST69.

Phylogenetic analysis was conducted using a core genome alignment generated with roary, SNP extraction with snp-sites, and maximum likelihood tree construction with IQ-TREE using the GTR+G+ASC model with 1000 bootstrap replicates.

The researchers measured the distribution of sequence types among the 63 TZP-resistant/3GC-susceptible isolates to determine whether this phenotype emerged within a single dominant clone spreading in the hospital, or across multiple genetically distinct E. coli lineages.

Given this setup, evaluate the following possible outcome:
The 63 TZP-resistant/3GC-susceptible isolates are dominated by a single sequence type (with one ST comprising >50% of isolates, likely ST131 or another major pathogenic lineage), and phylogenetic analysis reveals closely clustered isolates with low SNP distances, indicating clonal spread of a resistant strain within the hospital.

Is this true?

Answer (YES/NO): NO